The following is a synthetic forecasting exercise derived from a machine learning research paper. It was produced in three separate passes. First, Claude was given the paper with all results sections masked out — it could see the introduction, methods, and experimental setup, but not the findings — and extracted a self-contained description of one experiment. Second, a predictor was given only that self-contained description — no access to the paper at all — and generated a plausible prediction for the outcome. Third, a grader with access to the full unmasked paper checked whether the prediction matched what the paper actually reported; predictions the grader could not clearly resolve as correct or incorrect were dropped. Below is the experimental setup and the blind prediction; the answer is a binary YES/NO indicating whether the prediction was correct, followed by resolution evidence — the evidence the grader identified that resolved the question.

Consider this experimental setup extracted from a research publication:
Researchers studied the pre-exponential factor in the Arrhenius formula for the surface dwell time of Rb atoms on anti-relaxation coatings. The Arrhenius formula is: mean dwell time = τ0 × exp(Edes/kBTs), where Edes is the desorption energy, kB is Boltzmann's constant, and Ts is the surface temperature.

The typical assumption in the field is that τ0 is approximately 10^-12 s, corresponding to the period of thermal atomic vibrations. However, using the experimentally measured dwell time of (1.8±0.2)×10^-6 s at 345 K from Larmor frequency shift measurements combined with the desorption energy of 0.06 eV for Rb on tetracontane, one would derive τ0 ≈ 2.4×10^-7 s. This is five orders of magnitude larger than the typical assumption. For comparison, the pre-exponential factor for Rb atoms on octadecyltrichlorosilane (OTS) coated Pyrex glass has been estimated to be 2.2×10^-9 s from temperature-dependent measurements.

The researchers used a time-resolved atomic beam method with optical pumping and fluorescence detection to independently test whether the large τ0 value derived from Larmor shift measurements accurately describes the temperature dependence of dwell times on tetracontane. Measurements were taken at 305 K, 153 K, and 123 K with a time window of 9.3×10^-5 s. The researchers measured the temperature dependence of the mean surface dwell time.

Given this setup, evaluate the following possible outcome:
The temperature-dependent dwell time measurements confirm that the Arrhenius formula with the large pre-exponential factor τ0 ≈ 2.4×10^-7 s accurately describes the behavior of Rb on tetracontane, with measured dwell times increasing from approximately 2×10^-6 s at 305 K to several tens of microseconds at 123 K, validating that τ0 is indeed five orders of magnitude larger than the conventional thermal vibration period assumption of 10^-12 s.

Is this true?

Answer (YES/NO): NO